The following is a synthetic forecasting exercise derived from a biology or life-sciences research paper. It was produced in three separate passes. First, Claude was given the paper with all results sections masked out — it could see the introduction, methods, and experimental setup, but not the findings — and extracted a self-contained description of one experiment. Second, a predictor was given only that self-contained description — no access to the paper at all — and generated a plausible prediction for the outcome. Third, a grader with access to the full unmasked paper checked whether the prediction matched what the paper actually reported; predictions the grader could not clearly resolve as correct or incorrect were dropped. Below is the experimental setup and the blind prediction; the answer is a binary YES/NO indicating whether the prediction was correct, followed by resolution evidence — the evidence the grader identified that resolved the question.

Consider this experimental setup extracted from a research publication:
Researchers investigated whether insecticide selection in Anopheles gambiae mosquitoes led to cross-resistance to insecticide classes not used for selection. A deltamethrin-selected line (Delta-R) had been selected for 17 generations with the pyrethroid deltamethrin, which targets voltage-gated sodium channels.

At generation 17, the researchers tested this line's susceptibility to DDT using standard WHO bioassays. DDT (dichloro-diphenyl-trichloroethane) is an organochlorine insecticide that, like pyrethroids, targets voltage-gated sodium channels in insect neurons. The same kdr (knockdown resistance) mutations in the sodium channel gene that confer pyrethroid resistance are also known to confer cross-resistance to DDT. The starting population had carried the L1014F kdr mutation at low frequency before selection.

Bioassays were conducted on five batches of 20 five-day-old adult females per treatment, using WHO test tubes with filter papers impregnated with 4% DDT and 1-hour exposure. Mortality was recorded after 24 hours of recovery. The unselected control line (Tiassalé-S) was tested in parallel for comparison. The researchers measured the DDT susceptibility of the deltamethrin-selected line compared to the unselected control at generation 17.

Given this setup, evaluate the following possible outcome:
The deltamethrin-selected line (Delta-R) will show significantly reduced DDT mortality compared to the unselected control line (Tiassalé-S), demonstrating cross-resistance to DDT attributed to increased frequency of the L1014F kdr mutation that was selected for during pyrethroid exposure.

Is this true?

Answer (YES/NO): YES